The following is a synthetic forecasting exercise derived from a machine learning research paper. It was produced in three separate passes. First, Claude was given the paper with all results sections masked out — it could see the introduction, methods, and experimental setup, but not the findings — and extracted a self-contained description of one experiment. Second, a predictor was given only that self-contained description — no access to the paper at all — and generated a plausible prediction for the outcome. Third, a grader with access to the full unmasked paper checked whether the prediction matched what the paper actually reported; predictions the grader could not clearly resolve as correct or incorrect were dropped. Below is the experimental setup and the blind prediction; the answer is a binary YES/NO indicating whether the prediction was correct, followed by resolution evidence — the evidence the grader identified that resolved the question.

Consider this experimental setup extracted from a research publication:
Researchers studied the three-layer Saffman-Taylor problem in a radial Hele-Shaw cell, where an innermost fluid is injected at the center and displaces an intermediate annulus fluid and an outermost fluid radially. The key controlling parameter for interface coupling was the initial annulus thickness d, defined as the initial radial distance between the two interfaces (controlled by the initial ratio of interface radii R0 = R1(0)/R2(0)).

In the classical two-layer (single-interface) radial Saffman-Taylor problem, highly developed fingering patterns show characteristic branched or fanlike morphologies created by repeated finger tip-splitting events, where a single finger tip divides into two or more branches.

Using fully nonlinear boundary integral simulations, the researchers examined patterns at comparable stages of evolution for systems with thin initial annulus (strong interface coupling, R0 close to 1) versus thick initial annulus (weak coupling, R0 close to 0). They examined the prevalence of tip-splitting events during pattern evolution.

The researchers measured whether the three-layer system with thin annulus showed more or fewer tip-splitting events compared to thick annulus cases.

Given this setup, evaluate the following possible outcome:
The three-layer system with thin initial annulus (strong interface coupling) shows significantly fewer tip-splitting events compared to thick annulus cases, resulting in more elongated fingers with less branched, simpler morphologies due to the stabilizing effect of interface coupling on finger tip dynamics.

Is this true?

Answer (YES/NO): YES